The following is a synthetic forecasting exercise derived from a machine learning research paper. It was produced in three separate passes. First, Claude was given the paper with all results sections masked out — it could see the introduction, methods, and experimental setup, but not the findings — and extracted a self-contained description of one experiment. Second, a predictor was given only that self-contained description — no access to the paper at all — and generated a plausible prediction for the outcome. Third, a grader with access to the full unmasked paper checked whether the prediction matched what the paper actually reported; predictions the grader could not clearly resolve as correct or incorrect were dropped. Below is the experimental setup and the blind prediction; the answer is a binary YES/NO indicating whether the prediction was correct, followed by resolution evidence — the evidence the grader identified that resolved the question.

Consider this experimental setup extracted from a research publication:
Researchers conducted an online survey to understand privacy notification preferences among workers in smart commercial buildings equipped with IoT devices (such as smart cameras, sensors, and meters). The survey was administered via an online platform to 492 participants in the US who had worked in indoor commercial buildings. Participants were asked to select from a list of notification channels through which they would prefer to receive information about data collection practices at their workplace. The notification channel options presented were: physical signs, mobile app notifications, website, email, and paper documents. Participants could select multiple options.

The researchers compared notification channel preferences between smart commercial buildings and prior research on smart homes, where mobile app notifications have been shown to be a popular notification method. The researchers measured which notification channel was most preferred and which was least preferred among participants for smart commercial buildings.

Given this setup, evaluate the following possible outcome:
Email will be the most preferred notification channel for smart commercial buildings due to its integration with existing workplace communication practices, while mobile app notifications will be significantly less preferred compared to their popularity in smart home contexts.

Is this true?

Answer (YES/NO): YES